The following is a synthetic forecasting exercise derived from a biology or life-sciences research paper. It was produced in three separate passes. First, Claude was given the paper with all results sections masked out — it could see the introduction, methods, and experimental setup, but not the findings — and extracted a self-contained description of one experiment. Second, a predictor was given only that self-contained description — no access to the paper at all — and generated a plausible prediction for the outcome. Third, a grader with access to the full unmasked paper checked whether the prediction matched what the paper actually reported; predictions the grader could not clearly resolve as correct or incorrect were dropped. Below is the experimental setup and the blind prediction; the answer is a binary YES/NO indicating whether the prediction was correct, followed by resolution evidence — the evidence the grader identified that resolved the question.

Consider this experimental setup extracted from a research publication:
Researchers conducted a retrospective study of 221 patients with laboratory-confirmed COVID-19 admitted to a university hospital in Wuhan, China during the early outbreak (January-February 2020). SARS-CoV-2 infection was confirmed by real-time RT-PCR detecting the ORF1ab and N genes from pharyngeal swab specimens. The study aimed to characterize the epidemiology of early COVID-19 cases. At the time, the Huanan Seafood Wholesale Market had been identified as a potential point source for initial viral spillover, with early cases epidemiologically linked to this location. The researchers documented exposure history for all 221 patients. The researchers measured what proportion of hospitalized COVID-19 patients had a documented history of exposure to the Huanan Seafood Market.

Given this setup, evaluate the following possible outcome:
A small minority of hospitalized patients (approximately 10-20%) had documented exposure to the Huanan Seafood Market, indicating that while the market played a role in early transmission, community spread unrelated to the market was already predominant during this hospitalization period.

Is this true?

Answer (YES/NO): NO